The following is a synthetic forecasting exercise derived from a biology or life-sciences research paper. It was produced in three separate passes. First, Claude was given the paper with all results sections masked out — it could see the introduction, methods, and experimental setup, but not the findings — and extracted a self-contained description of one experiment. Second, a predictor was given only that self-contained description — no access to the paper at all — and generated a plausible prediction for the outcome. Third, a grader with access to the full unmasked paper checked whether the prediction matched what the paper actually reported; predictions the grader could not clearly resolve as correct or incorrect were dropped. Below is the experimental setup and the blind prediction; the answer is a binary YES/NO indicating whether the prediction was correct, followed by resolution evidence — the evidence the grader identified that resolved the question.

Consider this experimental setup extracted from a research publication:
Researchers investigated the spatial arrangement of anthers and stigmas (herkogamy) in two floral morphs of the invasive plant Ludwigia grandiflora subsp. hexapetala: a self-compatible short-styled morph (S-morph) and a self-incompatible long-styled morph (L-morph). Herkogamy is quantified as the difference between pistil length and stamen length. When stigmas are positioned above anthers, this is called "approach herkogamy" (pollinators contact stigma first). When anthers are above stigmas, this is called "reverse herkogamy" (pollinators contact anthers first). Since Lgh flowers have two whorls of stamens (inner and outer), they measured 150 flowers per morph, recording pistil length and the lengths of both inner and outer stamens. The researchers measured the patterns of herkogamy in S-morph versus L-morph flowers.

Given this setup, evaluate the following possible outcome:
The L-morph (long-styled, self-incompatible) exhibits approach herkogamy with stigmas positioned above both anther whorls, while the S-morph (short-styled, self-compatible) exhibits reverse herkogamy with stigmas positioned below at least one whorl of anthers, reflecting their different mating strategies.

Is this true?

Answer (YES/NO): YES